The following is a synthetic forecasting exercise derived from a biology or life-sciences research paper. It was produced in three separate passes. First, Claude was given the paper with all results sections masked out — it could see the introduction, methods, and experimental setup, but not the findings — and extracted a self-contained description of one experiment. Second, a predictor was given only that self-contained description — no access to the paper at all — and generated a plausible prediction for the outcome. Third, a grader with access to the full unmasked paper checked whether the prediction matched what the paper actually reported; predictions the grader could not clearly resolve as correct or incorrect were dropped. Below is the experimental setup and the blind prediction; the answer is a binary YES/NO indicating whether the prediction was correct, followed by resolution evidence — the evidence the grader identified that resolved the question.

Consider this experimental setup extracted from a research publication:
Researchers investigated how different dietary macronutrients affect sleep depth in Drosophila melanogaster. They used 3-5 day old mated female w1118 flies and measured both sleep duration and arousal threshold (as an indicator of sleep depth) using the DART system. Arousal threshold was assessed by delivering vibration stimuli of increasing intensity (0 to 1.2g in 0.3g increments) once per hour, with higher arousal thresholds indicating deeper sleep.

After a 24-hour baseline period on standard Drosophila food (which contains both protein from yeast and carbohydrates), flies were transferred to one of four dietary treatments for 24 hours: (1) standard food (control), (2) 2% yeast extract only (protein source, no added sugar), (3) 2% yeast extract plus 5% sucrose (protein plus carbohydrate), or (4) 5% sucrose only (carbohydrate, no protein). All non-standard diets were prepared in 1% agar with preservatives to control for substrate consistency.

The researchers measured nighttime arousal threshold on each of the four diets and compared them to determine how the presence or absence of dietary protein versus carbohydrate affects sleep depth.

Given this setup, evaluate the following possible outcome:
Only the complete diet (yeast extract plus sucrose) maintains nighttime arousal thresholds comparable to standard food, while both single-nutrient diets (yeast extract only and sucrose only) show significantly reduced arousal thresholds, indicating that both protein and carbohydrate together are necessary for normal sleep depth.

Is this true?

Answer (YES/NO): NO